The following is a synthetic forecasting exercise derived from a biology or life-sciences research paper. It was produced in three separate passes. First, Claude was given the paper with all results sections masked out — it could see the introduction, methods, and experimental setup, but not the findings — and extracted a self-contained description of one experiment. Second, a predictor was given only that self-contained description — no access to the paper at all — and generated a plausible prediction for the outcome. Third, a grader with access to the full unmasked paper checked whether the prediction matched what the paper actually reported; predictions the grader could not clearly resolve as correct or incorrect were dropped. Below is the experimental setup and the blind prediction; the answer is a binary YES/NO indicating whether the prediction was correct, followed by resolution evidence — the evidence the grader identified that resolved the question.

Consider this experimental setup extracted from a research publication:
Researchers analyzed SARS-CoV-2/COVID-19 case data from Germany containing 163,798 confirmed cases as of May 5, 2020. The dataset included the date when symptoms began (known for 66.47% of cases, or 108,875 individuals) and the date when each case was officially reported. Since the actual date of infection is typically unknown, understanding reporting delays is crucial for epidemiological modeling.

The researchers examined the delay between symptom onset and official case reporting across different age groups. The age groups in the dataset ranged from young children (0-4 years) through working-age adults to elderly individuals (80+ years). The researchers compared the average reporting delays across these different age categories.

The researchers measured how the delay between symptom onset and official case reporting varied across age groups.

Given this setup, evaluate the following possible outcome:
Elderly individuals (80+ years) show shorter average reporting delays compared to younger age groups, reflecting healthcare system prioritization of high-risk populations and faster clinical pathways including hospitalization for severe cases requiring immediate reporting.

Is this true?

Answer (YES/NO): NO